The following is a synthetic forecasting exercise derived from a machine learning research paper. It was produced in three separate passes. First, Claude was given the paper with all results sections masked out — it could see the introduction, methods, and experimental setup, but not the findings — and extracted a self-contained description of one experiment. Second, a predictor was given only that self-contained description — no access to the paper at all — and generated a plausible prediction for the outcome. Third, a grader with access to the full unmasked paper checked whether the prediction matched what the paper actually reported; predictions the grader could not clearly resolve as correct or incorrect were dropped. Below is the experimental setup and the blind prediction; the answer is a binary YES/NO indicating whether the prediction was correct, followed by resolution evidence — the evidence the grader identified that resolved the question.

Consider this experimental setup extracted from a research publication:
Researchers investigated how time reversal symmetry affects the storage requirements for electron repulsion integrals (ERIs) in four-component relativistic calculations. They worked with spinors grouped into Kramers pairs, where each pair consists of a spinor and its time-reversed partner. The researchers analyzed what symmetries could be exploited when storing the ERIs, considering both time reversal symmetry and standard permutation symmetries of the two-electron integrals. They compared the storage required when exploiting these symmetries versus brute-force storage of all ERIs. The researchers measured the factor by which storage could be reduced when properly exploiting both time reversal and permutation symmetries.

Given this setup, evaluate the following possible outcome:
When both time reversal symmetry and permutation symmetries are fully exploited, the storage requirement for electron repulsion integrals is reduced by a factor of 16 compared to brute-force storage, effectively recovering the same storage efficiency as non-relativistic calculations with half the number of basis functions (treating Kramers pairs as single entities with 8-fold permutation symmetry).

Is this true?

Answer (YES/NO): YES